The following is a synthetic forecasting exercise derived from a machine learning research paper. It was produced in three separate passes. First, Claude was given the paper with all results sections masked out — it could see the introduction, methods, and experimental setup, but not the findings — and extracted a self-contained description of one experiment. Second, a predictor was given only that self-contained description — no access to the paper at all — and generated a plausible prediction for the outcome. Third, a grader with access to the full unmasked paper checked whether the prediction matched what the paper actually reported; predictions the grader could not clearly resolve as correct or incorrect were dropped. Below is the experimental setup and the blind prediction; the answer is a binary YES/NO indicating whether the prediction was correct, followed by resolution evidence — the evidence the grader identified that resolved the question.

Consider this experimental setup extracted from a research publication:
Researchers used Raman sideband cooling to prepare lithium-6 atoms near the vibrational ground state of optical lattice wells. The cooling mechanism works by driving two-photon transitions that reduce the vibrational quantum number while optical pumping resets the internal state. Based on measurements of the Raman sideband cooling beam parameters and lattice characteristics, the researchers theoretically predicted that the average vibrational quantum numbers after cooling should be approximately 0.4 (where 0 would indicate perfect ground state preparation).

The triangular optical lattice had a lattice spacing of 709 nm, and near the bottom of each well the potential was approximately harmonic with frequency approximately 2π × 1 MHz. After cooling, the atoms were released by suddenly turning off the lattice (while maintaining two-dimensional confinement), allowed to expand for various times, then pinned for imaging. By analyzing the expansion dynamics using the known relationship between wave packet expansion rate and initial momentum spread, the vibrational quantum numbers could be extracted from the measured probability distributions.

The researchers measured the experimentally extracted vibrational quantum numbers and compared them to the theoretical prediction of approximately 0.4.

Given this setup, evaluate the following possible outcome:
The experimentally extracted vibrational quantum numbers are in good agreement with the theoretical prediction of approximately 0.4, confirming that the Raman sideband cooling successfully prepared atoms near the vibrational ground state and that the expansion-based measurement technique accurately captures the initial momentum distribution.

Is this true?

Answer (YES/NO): YES